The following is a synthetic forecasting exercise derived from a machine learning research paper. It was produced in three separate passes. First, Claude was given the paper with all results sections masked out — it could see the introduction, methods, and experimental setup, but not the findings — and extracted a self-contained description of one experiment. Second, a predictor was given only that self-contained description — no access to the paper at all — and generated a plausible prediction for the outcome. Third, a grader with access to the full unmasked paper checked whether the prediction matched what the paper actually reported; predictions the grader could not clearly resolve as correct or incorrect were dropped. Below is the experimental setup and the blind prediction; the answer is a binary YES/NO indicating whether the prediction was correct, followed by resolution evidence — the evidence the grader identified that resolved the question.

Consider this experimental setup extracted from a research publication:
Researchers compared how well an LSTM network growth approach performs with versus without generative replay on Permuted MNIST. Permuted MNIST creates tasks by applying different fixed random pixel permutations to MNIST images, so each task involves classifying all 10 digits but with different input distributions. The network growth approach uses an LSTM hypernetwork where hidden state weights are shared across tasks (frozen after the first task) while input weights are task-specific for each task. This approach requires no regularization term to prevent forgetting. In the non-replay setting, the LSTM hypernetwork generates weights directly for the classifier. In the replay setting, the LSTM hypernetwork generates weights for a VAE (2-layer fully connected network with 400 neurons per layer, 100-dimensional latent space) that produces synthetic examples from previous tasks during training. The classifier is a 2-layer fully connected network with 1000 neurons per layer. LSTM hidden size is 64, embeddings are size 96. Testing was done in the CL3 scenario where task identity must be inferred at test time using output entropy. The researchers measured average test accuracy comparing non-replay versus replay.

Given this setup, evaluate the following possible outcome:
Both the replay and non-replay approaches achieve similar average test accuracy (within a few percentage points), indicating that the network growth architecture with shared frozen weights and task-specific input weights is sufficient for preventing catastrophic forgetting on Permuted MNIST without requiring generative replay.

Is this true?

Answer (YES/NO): NO